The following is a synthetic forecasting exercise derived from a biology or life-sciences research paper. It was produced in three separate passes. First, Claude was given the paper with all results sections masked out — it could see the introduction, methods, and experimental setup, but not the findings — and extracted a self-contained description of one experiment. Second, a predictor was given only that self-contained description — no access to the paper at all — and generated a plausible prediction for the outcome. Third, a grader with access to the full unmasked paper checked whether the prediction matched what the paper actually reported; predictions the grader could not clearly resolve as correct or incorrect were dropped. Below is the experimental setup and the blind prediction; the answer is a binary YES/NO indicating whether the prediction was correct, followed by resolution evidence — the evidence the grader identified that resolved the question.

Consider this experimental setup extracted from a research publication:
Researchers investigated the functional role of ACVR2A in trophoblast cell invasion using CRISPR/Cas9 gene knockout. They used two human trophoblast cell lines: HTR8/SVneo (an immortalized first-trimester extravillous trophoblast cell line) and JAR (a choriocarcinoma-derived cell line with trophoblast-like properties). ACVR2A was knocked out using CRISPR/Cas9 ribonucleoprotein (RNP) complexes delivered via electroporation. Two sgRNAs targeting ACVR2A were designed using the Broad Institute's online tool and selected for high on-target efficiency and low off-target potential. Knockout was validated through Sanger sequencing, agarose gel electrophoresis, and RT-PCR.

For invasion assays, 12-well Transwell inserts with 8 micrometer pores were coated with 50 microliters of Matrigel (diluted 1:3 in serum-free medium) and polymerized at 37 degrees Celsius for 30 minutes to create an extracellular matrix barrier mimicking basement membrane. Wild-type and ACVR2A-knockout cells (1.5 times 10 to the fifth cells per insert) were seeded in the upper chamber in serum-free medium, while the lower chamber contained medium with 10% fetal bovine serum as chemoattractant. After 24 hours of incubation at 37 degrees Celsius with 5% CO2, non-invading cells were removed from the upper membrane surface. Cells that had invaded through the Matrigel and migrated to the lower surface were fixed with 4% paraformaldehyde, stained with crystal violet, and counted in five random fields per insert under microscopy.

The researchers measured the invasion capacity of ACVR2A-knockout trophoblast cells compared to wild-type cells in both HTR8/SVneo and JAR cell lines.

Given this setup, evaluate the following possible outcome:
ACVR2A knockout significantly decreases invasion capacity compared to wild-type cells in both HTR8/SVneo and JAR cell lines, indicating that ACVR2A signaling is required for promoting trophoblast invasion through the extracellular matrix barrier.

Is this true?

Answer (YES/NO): YES